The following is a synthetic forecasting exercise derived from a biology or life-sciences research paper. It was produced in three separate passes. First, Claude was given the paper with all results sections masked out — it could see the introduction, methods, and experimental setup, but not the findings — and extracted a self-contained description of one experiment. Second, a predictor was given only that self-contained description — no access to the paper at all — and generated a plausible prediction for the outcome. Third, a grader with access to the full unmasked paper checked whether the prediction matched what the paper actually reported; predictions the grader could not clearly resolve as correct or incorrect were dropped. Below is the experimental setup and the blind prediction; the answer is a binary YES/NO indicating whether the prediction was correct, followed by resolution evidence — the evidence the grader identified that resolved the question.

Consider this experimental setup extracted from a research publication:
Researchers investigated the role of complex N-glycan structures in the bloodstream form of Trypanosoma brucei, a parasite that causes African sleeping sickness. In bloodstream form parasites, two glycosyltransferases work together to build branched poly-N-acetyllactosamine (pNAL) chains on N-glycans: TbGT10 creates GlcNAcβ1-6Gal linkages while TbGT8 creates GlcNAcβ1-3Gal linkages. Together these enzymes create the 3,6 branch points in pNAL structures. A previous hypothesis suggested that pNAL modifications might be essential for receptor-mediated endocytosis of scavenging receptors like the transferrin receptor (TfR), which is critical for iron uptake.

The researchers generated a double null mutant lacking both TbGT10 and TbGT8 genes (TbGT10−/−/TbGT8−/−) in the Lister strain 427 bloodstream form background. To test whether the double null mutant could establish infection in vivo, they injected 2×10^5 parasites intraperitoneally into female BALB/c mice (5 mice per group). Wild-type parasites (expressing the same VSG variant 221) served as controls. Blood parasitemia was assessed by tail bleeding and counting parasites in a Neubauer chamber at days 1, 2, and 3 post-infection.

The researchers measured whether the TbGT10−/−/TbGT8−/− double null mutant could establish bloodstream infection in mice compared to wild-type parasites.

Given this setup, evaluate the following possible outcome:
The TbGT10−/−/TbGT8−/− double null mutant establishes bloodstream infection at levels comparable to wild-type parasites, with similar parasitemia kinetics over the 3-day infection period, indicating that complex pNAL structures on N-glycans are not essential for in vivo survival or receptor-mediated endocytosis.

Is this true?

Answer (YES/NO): YES